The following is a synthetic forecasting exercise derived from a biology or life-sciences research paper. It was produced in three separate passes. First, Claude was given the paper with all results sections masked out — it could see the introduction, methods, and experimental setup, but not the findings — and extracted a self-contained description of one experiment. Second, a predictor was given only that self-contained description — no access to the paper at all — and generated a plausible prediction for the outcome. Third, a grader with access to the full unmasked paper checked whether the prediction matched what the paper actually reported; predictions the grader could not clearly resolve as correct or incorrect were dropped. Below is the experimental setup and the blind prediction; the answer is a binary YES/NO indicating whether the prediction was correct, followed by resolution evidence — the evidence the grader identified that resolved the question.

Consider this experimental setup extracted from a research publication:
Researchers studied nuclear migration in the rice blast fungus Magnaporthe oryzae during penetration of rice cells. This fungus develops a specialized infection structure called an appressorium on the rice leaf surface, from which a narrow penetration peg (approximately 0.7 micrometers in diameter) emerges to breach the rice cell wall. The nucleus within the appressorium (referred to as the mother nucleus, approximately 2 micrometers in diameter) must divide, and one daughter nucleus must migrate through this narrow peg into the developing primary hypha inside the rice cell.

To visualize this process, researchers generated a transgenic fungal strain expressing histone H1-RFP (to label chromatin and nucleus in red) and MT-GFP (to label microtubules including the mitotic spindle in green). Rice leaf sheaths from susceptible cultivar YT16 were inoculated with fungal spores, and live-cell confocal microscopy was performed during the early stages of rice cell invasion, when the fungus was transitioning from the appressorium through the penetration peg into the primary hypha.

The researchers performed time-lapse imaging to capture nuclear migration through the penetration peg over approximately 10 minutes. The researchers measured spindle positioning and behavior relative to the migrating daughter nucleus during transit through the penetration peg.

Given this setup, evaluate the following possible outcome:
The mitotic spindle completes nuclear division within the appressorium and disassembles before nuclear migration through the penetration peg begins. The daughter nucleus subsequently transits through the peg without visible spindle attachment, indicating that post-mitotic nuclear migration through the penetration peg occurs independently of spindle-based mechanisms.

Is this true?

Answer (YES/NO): NO